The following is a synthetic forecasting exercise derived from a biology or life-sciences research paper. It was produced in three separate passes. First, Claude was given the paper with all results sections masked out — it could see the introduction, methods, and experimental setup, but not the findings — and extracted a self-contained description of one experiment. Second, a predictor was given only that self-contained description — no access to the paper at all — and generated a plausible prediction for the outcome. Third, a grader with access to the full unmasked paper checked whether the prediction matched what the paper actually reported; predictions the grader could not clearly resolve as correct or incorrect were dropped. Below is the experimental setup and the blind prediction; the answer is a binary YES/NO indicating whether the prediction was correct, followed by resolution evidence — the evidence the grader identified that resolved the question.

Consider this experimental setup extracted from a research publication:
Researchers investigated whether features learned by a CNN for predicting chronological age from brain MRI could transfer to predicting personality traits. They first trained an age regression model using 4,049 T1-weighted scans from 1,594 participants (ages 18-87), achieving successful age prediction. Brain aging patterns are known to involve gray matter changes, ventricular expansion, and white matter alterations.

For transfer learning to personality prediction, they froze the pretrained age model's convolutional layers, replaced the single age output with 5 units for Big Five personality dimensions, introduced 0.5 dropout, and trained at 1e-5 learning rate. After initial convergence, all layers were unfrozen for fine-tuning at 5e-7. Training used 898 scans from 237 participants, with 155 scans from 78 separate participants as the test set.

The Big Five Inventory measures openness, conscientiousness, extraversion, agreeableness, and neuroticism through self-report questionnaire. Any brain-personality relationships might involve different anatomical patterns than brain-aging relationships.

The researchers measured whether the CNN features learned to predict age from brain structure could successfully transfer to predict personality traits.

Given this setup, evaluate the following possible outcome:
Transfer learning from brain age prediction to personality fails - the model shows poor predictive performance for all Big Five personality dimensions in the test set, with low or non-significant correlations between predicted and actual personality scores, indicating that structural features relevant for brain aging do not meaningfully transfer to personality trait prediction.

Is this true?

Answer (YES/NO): YES